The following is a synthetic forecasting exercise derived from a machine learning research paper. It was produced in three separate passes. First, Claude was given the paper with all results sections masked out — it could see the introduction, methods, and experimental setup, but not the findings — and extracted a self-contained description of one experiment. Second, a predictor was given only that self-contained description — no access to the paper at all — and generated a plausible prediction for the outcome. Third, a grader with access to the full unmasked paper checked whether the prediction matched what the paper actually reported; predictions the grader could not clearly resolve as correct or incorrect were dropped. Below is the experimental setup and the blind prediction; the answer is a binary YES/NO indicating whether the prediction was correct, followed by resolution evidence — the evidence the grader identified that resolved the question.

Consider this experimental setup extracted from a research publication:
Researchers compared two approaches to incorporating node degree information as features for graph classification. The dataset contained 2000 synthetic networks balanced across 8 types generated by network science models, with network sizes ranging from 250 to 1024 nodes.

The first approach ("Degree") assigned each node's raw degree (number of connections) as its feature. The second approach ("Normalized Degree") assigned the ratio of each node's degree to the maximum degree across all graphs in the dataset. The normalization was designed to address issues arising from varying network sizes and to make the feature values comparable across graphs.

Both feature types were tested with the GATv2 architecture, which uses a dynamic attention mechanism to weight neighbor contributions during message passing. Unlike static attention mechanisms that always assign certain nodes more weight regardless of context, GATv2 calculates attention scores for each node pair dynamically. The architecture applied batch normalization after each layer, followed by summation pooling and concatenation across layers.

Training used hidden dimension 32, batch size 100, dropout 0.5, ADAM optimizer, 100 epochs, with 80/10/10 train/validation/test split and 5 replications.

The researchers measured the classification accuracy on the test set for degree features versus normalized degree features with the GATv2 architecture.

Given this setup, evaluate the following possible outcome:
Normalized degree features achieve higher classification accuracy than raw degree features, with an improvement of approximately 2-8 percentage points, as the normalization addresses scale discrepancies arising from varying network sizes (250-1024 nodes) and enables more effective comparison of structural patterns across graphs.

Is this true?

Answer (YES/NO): NO